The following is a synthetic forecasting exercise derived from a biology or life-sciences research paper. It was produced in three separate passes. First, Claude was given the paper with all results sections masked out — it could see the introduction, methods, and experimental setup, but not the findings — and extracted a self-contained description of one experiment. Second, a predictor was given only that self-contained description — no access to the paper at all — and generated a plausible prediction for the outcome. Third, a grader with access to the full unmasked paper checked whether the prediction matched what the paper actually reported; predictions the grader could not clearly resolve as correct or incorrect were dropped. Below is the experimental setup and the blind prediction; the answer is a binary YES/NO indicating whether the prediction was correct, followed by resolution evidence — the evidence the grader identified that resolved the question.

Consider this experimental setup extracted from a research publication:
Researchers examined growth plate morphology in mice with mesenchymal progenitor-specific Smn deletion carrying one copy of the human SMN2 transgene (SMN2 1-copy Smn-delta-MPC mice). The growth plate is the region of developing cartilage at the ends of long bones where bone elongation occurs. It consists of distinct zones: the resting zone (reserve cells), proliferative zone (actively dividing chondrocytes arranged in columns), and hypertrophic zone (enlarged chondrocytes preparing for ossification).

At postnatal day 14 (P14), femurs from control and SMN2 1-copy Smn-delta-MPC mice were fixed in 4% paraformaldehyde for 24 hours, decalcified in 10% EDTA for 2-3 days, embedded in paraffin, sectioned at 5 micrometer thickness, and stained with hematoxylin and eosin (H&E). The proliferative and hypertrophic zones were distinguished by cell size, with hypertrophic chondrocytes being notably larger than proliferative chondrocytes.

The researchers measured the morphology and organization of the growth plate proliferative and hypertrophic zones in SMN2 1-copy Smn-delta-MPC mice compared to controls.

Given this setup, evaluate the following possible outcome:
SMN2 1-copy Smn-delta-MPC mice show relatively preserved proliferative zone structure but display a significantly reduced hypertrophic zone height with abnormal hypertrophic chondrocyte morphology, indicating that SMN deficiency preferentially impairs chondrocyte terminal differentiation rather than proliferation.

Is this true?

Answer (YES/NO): NO